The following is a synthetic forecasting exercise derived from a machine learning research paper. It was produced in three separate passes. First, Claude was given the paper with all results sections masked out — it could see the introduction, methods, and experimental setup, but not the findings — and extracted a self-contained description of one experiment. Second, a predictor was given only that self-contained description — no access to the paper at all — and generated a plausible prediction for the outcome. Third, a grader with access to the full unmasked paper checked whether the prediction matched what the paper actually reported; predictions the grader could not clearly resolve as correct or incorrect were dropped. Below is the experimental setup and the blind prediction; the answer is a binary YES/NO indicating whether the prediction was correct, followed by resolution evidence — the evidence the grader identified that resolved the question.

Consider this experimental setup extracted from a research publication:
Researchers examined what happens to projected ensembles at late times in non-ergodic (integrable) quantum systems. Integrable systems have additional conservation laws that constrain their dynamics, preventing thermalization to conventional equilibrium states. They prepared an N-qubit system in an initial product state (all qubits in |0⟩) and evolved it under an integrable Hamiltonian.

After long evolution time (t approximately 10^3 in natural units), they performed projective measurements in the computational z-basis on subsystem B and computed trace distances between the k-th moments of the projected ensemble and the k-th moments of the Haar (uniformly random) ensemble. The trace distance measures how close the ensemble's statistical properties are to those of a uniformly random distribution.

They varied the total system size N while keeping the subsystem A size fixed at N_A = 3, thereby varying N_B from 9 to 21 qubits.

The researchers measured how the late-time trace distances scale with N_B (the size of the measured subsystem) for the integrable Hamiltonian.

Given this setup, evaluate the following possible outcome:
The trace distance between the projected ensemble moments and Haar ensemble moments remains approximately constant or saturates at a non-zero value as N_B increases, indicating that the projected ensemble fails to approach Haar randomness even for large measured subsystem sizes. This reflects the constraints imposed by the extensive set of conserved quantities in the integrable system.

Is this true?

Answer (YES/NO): YES